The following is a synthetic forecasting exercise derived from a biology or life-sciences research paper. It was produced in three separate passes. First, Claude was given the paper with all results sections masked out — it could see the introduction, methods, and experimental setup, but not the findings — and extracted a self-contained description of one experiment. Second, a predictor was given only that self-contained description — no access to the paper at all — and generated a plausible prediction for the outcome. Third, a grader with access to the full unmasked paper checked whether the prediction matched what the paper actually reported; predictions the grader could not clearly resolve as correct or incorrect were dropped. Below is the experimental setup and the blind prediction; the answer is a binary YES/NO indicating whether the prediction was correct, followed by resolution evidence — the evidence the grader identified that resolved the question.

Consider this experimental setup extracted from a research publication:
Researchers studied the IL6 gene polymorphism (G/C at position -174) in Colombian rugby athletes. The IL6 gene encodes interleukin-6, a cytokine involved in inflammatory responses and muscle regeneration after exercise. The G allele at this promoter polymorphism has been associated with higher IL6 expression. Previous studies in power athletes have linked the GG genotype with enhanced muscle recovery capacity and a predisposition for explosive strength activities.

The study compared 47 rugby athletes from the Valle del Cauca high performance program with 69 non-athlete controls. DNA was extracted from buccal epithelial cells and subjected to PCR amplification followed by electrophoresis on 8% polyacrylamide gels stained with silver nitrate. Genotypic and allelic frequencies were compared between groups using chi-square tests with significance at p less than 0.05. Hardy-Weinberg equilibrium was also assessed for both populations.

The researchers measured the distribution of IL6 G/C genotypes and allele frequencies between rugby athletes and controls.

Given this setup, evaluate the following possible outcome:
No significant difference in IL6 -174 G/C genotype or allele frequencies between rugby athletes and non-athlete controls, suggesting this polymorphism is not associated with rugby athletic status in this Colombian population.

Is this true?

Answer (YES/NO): NO